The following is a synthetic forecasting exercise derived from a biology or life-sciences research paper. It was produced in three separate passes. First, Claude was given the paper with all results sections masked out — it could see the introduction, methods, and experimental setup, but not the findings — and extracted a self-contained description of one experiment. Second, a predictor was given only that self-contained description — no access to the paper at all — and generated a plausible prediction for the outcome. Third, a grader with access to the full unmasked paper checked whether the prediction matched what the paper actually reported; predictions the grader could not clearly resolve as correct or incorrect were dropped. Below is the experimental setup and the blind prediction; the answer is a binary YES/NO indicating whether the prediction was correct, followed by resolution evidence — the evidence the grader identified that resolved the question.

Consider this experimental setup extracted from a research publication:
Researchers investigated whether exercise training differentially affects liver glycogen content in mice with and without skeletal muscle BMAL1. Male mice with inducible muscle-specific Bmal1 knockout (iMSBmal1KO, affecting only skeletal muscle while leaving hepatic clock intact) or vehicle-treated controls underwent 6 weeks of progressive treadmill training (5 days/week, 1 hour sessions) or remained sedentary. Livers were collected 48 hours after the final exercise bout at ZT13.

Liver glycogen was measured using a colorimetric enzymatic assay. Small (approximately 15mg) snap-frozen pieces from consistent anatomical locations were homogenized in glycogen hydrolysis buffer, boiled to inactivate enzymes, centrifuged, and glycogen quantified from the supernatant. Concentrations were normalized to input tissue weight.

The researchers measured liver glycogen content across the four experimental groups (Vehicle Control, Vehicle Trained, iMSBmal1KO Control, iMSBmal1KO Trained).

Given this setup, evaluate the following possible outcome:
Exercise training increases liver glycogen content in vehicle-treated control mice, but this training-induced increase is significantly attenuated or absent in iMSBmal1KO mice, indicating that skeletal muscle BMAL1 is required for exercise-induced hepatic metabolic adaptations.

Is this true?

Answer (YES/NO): NO